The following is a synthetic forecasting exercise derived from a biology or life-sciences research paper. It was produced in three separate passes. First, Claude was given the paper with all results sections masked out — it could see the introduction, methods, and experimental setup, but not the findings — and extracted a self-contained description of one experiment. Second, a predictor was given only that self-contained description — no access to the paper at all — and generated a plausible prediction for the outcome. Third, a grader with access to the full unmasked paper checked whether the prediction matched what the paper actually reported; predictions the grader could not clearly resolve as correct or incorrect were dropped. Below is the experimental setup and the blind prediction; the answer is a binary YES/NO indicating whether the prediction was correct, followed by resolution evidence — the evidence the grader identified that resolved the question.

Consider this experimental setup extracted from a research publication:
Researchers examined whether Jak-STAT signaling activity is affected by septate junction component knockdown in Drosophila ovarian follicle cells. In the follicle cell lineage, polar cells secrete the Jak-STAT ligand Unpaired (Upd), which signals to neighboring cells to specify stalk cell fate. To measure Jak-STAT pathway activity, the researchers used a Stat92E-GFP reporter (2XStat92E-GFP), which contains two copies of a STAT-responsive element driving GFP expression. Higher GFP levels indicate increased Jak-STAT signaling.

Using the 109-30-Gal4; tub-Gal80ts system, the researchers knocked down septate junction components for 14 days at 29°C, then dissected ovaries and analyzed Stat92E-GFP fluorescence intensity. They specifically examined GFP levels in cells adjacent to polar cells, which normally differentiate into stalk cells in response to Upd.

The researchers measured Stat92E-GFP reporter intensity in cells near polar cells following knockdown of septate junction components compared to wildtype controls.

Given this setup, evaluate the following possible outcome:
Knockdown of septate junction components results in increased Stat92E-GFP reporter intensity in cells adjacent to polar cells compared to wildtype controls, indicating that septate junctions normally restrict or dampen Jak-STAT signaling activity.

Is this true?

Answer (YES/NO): YES